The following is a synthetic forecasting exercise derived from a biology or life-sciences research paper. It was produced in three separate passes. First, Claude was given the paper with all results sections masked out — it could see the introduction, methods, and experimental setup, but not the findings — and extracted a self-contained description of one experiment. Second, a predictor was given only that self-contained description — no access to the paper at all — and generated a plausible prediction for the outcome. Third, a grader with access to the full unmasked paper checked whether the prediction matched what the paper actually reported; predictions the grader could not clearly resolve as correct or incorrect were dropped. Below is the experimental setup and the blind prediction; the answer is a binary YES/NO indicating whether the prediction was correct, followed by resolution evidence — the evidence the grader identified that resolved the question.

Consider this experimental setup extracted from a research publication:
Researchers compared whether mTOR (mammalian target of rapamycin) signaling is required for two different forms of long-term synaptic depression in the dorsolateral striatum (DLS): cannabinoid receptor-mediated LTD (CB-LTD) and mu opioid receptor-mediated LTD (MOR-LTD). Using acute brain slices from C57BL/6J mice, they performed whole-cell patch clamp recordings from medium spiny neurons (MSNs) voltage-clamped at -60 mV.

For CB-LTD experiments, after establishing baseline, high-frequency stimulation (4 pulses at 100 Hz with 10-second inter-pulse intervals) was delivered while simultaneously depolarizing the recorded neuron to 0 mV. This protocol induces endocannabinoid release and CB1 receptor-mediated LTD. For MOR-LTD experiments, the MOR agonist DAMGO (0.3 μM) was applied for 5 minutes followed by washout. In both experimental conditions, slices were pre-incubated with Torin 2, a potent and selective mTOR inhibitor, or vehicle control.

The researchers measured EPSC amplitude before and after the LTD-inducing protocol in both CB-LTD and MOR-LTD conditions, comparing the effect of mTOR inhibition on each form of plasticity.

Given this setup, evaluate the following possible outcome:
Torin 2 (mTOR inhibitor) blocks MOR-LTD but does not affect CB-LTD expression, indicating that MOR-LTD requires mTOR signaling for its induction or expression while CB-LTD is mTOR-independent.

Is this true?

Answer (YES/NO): NO